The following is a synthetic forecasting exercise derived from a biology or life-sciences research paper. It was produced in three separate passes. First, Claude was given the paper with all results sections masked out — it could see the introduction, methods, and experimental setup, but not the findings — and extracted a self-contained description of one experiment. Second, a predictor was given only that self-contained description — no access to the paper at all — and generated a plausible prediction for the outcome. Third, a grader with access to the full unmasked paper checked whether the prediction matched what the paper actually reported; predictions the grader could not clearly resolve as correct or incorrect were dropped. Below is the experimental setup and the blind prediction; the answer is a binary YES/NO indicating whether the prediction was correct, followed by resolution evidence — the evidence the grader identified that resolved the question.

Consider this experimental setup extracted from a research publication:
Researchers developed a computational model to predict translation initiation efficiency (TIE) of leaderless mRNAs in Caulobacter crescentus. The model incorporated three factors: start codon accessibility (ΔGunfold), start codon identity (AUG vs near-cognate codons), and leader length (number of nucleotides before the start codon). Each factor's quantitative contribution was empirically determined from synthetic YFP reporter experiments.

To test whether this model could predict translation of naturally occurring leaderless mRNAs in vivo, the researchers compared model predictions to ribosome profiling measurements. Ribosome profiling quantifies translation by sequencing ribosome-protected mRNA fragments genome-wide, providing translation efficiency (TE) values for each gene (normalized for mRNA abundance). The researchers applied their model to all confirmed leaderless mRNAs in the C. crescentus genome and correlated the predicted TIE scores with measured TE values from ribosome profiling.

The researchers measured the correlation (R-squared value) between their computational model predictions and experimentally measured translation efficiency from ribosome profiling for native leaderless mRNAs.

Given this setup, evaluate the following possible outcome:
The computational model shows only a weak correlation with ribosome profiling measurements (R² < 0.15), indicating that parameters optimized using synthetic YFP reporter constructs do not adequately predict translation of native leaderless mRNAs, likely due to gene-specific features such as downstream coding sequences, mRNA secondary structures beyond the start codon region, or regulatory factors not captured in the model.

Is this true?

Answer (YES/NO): NO